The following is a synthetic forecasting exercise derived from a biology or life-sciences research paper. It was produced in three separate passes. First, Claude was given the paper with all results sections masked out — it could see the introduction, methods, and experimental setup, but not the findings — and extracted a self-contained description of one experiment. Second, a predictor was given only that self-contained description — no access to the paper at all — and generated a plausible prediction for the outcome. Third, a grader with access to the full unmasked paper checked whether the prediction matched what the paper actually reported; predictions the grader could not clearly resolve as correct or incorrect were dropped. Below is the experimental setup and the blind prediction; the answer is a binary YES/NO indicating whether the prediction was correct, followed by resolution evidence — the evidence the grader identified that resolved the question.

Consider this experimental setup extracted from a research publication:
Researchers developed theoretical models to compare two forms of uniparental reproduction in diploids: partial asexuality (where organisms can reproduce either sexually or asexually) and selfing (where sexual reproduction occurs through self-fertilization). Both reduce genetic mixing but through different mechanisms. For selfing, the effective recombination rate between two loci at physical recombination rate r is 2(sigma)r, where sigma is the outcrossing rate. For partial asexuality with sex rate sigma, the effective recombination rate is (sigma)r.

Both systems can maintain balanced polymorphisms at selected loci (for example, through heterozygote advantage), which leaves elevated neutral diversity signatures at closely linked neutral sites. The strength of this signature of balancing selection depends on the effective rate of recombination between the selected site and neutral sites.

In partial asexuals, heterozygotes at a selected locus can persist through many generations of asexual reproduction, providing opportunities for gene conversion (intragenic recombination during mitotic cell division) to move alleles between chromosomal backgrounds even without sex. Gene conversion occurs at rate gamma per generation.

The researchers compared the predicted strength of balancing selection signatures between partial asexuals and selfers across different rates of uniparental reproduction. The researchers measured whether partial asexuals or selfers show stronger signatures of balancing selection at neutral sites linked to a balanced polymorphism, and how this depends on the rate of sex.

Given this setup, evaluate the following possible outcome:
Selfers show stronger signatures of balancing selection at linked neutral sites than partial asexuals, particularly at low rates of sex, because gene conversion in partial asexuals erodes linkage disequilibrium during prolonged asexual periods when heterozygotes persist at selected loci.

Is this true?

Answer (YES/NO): YES